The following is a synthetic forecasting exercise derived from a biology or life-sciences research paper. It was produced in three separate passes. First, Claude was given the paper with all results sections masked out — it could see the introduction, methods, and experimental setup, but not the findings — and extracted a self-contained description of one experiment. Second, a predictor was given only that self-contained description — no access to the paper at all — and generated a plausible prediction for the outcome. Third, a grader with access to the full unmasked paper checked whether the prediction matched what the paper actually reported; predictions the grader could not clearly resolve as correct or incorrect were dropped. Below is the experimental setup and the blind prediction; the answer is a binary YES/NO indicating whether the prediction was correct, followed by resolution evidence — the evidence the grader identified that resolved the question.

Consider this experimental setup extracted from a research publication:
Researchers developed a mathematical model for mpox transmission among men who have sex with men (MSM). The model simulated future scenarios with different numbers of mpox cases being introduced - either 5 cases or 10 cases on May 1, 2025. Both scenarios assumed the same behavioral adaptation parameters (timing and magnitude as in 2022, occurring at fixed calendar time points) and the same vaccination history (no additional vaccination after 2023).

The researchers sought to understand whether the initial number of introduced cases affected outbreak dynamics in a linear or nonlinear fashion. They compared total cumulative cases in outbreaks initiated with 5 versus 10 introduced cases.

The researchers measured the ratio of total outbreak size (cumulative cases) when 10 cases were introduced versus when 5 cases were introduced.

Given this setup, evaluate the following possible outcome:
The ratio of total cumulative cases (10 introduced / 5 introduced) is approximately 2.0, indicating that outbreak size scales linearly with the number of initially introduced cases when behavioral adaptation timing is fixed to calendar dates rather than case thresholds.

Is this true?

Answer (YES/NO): YES